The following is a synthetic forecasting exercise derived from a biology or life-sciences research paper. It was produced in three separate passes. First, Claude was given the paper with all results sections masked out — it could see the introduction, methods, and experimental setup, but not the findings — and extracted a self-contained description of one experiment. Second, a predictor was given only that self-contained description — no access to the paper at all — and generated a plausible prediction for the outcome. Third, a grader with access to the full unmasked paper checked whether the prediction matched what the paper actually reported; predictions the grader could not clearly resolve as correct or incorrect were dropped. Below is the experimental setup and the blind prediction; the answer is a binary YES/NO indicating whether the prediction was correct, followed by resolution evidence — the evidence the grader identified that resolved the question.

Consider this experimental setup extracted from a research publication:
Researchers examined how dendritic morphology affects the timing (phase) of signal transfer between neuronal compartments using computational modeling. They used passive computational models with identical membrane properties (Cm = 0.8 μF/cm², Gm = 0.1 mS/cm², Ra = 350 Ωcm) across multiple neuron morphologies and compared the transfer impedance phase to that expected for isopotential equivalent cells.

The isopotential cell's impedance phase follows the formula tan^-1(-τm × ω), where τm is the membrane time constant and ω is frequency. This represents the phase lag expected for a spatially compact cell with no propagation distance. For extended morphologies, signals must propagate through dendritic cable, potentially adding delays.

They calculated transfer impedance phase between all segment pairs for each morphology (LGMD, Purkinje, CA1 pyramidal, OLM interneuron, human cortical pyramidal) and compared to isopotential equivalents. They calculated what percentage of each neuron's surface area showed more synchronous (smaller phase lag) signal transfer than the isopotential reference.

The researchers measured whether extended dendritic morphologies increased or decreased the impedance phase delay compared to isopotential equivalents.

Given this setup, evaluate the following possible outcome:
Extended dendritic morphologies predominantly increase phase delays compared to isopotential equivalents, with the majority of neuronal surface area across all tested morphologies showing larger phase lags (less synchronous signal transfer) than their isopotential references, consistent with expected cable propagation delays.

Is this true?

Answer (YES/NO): NO